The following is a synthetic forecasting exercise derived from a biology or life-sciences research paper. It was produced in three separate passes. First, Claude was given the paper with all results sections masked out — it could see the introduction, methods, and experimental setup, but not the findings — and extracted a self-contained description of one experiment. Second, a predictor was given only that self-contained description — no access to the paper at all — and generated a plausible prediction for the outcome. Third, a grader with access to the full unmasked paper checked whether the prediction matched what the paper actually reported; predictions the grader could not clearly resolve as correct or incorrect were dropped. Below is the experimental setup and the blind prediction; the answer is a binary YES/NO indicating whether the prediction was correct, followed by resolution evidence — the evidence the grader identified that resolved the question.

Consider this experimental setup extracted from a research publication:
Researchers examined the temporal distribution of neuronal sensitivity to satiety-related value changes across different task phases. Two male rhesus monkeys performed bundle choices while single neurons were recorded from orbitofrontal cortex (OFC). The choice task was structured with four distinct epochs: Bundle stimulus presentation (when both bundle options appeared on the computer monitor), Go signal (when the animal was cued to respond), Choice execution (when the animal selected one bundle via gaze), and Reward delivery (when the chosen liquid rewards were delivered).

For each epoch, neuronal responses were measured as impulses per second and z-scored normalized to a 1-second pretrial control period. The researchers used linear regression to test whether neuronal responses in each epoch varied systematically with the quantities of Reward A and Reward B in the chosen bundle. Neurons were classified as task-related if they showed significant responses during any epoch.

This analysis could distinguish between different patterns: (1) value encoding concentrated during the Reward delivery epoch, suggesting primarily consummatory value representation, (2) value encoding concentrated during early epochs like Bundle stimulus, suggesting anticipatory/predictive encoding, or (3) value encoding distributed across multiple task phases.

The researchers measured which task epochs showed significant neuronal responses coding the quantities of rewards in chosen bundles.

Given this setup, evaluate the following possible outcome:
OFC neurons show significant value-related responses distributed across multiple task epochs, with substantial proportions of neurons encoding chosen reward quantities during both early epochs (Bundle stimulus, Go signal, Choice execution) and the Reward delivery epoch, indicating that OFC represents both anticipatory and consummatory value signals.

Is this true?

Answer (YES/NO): YES